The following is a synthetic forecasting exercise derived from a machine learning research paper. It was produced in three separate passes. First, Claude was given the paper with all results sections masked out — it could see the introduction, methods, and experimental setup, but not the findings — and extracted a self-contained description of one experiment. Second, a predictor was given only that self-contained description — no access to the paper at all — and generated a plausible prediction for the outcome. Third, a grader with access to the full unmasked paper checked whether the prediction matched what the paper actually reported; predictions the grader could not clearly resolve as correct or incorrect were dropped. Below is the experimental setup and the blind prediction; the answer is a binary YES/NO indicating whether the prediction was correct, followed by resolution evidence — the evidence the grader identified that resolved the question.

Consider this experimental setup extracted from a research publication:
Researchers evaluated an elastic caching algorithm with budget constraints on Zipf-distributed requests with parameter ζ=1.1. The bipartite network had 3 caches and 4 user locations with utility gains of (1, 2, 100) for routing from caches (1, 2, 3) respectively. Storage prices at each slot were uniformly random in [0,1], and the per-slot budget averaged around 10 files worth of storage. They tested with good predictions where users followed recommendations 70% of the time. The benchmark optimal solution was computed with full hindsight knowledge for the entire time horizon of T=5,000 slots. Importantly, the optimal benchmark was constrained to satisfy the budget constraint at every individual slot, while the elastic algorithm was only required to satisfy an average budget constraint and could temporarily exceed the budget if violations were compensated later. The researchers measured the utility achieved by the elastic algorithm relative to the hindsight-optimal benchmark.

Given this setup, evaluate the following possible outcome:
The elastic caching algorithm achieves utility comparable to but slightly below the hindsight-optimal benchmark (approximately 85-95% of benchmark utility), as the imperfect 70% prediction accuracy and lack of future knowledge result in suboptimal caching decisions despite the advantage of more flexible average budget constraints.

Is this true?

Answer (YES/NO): NO